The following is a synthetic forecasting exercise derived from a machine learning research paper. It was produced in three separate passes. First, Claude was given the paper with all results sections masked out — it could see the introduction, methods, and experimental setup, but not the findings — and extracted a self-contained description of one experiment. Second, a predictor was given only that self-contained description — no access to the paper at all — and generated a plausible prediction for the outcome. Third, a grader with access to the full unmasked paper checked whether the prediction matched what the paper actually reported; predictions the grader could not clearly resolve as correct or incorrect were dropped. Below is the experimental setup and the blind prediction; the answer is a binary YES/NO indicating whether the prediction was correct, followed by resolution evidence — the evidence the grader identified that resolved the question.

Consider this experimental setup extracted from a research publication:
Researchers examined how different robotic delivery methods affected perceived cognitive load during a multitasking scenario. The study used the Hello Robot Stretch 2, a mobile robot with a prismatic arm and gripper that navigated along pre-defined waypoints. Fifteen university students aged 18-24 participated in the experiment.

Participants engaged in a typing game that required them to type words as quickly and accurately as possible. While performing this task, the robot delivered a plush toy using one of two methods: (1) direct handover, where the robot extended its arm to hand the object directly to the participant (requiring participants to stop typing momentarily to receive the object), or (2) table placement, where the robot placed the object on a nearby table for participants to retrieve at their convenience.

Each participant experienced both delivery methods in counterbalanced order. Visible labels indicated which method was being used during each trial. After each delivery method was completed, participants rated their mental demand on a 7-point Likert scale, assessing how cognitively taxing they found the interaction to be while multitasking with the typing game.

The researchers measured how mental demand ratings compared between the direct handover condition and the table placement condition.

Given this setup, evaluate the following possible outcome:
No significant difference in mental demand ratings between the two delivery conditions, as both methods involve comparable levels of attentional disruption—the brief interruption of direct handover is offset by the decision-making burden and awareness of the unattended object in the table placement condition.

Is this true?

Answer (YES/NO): YES